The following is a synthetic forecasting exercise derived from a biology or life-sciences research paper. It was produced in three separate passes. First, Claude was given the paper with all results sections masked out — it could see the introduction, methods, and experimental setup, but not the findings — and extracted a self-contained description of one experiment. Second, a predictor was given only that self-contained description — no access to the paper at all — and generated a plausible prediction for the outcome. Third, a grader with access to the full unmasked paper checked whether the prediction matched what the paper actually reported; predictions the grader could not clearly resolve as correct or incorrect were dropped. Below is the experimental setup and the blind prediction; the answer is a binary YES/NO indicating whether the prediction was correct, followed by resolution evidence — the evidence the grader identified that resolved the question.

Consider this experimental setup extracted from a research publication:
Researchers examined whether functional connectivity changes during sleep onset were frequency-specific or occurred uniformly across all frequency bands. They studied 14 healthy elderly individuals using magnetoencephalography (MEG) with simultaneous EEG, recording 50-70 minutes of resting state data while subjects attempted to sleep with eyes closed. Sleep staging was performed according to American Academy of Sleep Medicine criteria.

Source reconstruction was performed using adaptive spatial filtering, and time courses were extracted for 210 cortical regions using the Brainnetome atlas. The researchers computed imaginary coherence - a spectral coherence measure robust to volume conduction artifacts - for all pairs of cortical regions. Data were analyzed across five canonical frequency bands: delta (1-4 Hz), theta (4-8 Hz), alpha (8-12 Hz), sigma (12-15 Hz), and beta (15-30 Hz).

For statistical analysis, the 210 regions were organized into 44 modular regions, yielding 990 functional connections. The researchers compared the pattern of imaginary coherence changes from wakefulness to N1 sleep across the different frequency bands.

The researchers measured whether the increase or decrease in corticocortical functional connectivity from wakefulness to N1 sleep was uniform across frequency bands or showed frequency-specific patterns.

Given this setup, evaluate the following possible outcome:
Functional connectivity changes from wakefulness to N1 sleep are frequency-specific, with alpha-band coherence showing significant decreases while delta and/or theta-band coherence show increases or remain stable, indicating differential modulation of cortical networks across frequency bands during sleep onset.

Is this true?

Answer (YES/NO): NO